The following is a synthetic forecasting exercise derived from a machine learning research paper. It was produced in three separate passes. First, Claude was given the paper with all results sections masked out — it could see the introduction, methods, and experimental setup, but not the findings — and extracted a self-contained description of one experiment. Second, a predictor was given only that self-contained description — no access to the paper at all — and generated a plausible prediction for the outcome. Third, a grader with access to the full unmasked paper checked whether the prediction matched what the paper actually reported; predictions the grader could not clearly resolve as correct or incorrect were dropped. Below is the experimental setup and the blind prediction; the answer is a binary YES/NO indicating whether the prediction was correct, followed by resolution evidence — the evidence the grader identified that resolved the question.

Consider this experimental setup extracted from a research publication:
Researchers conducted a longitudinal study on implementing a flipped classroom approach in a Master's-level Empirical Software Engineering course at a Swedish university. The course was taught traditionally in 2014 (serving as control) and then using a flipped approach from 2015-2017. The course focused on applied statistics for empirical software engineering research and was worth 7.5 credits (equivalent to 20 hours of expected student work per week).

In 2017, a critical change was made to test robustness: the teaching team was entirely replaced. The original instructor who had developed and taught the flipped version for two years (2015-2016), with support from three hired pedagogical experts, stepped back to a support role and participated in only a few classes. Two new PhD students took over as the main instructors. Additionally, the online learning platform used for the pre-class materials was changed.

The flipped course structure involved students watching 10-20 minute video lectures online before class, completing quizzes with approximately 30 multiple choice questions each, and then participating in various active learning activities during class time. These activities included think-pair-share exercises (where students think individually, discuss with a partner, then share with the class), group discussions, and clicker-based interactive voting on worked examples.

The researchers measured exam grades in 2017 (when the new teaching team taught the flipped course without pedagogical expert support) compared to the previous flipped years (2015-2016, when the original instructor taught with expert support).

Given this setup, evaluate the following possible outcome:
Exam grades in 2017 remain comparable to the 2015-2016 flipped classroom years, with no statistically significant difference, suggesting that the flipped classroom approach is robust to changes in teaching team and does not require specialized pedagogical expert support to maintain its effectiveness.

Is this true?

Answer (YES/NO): NO